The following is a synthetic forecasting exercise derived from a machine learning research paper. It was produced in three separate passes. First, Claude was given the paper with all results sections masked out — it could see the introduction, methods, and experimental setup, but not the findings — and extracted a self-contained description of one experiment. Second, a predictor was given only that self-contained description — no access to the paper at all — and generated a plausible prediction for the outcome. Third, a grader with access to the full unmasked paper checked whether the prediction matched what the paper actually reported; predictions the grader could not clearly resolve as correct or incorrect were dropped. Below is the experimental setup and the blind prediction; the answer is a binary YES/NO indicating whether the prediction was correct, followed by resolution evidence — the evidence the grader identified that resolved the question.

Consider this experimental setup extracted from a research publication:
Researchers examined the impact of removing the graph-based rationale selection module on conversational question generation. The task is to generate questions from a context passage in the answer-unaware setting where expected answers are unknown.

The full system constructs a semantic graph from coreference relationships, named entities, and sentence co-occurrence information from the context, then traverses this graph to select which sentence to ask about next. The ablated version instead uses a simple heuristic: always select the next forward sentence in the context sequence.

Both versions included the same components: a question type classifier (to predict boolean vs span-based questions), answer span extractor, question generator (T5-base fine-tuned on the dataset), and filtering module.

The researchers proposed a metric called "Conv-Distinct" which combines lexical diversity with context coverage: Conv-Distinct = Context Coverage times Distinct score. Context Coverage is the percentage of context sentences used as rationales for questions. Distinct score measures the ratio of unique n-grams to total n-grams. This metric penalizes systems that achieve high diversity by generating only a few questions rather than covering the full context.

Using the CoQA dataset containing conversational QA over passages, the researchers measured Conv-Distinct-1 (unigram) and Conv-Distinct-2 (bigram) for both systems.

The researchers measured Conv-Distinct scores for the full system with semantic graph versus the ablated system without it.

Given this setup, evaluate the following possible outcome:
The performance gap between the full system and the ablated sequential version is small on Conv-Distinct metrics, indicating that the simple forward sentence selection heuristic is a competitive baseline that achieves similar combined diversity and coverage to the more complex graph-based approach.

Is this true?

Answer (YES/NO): NO